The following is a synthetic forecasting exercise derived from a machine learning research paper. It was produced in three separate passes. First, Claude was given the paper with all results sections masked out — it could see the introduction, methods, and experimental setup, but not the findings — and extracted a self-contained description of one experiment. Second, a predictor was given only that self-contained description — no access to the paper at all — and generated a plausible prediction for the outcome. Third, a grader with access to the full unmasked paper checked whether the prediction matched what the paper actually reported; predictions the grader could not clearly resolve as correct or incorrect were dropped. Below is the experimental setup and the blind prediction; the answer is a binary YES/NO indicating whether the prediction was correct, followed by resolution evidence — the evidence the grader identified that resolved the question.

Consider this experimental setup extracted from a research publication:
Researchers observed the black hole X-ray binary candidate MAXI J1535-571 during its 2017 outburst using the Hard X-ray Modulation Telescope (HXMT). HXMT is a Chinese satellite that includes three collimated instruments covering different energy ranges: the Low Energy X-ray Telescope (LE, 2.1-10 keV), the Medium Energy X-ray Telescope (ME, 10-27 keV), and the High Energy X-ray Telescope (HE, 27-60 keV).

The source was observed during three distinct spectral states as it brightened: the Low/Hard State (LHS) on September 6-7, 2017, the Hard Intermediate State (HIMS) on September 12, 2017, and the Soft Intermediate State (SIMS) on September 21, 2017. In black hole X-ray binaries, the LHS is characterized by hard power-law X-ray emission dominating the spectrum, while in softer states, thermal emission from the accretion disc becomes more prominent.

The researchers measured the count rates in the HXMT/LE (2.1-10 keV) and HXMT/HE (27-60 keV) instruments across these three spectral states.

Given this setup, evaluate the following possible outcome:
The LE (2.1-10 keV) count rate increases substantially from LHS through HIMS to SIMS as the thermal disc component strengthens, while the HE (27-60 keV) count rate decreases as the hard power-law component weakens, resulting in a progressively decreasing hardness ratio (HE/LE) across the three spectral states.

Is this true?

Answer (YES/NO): YES